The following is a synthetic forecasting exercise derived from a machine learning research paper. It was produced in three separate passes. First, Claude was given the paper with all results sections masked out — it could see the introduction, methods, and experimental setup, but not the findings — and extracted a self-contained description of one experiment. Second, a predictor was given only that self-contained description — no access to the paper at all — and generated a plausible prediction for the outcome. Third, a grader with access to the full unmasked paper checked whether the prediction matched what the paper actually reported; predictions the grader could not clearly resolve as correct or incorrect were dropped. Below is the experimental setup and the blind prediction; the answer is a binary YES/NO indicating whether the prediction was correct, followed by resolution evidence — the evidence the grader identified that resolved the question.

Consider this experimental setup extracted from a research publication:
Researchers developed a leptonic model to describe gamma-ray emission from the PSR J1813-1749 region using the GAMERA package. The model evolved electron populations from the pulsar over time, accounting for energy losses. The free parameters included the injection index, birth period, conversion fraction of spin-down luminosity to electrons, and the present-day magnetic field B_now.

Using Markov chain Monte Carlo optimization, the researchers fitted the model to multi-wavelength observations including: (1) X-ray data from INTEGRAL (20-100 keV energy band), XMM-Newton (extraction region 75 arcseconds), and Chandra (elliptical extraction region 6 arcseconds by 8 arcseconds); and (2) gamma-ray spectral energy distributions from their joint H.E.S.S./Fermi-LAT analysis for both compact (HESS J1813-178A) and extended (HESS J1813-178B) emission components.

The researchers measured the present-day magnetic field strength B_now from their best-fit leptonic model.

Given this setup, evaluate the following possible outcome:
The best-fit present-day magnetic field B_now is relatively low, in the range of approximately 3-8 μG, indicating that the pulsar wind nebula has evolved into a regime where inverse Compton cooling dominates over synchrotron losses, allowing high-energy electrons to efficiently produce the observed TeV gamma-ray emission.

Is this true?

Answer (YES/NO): NO